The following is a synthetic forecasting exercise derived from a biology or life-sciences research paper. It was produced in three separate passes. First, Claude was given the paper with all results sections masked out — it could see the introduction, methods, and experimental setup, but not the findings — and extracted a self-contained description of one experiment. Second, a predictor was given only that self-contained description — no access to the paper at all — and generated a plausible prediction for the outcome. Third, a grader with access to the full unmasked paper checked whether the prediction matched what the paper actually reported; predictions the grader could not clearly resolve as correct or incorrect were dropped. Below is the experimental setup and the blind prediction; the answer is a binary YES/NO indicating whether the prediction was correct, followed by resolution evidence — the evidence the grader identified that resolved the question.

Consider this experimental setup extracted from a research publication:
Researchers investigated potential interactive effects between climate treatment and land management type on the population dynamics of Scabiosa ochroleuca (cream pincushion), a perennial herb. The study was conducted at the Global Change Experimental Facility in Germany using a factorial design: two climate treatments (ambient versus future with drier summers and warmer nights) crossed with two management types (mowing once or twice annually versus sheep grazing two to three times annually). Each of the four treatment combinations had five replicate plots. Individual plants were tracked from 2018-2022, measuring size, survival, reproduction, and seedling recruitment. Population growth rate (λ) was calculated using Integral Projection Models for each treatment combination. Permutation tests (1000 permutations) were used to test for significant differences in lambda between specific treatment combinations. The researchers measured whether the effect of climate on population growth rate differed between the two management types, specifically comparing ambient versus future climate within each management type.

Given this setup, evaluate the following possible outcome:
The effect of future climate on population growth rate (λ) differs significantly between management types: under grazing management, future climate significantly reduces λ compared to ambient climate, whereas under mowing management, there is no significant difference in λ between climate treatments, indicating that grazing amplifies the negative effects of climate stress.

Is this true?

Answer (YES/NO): NO